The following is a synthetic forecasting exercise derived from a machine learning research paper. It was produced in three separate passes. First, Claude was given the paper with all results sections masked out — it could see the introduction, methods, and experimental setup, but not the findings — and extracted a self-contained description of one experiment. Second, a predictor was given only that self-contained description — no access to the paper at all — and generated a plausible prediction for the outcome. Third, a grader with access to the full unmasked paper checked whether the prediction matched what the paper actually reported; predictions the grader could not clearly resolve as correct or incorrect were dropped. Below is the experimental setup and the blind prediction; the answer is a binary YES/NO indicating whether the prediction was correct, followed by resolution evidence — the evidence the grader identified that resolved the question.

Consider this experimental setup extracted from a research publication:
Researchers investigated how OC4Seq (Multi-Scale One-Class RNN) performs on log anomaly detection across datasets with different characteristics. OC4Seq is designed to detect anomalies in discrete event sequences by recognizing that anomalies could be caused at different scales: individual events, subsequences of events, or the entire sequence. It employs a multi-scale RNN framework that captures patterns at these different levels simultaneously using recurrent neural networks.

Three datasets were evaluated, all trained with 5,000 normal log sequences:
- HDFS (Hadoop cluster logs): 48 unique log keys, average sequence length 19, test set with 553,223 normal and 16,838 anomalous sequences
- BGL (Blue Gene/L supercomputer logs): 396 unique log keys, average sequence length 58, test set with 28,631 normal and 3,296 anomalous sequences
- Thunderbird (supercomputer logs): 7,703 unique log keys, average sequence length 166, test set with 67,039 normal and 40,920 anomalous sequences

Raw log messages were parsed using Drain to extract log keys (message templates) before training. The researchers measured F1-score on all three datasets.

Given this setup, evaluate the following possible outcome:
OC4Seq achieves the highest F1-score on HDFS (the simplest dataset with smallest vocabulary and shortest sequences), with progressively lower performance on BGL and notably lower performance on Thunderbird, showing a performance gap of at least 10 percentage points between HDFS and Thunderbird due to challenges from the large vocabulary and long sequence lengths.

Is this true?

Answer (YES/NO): NO